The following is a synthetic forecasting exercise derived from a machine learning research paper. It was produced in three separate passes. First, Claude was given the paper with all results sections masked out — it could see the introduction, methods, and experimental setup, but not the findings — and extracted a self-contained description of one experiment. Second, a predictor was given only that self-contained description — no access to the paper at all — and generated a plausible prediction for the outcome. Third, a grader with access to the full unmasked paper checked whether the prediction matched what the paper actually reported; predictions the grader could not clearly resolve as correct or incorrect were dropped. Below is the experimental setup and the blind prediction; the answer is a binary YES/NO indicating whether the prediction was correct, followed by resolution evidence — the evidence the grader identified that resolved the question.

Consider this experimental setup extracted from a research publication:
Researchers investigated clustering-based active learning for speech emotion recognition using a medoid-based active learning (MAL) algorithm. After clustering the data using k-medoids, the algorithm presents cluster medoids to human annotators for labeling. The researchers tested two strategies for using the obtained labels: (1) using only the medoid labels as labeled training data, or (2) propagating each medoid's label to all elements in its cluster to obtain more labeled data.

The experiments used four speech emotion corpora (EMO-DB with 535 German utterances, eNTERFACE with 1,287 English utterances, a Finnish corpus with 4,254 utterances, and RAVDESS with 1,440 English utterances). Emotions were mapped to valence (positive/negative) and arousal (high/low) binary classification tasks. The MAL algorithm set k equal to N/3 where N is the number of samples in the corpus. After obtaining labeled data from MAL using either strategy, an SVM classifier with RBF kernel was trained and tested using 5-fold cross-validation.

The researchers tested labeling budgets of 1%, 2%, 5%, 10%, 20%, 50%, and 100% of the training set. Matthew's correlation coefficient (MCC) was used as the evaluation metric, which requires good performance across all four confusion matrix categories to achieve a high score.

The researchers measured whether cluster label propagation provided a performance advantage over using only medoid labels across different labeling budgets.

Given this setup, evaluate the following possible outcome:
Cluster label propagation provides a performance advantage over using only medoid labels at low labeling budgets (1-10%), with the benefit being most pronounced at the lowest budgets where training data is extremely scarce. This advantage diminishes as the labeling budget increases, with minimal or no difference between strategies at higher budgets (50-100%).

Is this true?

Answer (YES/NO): NO